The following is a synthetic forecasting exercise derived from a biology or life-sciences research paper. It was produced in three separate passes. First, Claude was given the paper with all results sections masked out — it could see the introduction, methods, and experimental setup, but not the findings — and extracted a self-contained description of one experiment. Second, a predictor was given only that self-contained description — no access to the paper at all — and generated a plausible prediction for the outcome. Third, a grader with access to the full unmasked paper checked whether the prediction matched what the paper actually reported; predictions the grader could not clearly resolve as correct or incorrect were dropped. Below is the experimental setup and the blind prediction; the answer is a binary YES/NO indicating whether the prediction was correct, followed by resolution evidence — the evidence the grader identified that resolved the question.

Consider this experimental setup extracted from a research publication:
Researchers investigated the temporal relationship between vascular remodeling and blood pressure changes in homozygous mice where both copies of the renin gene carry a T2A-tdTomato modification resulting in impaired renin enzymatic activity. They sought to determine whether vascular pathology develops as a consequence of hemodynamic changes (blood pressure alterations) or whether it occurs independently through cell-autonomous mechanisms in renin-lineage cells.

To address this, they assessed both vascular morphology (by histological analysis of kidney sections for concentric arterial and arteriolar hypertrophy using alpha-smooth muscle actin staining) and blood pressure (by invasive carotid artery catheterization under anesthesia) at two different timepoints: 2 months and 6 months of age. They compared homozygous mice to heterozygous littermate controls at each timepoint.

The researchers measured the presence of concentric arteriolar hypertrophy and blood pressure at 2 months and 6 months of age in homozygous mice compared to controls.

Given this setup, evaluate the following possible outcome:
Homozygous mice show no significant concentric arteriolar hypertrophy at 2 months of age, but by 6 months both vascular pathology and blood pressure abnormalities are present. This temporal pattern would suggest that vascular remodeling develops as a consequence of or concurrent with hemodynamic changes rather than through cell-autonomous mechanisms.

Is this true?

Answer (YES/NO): NO